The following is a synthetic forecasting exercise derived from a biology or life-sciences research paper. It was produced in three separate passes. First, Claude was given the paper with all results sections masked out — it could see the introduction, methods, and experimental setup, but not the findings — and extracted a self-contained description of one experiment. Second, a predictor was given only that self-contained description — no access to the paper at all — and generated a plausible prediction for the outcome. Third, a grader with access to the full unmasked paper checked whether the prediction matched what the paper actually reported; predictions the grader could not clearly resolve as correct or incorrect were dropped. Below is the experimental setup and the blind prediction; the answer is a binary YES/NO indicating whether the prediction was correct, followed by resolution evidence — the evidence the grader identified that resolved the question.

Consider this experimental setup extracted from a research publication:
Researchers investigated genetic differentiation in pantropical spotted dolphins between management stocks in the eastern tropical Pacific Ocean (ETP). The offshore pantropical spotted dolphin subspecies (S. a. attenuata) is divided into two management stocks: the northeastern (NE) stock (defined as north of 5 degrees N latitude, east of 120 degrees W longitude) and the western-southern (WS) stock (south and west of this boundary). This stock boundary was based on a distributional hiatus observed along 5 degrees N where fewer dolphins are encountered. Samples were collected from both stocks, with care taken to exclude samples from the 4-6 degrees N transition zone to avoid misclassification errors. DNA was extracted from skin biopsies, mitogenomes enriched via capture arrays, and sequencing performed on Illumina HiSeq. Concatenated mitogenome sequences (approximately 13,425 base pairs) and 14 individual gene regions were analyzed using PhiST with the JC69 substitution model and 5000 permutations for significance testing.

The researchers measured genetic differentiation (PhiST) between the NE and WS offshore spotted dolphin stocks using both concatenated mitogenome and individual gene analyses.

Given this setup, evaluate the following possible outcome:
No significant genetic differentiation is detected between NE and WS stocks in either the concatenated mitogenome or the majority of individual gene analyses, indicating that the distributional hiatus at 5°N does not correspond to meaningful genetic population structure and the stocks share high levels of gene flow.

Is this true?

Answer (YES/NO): YES